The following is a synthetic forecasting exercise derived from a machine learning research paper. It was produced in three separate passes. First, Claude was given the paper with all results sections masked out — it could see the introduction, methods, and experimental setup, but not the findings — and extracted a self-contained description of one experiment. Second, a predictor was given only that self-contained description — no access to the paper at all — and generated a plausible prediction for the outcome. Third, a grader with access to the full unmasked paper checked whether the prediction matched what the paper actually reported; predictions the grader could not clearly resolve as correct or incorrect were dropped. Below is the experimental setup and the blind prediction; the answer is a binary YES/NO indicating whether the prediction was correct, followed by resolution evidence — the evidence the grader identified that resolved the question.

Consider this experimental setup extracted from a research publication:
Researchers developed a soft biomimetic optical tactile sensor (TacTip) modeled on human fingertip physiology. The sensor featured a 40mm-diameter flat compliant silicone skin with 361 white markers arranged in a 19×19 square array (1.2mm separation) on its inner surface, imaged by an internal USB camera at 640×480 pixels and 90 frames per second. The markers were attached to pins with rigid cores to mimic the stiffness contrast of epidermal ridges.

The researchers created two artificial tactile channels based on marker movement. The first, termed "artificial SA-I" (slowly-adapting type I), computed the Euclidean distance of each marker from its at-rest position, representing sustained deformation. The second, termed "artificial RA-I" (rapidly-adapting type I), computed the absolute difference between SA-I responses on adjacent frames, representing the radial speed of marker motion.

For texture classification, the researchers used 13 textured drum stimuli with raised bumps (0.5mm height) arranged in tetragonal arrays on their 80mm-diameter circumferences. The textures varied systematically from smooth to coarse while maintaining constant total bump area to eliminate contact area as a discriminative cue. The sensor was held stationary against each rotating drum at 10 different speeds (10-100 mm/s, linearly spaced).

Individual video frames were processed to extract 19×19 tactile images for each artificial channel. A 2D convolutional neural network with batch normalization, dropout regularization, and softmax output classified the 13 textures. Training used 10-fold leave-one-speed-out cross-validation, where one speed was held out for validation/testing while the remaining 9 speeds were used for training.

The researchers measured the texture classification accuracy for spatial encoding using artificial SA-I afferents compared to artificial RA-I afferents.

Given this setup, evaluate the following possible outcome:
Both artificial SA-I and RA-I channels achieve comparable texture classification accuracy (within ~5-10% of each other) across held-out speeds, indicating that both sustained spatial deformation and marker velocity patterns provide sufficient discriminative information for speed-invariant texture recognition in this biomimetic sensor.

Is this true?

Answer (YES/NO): YES